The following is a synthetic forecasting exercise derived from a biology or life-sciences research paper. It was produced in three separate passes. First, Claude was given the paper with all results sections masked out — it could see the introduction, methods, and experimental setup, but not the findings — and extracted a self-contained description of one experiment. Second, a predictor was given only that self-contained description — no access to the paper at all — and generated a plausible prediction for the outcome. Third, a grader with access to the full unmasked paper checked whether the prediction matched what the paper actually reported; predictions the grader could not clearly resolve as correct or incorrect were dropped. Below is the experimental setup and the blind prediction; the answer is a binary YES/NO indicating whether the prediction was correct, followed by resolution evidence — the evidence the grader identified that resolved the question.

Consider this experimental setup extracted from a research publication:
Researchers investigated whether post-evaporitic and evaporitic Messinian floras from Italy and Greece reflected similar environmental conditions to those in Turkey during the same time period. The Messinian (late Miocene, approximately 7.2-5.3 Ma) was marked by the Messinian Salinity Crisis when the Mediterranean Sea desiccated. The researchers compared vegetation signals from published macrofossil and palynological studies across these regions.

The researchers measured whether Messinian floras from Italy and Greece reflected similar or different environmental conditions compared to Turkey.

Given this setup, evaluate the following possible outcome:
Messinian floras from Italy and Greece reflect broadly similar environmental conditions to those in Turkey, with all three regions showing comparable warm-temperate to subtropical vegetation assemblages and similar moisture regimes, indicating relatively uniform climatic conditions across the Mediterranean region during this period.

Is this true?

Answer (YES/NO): NO